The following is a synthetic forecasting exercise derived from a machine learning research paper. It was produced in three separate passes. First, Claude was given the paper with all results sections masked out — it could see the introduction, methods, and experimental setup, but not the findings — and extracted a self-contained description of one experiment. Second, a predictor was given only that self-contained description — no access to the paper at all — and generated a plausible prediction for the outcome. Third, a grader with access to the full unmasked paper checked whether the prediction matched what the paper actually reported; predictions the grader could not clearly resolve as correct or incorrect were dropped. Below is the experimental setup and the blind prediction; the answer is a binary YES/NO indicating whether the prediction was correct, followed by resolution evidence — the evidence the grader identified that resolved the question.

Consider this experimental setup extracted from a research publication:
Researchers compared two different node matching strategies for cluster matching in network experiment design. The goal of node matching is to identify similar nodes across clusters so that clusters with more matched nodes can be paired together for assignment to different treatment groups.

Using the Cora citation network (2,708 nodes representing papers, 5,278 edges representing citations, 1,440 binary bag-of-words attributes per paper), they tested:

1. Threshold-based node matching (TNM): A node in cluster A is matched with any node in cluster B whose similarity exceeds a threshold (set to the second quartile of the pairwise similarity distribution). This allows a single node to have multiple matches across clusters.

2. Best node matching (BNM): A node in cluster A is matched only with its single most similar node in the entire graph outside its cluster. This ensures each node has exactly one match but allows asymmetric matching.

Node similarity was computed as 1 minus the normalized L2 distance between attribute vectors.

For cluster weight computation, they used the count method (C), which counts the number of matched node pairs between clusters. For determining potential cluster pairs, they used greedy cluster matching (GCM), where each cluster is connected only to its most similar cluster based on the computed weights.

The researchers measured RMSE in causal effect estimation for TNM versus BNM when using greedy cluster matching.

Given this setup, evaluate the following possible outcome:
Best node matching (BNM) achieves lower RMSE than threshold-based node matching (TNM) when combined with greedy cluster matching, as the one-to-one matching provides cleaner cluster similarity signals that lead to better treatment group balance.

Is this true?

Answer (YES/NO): YES